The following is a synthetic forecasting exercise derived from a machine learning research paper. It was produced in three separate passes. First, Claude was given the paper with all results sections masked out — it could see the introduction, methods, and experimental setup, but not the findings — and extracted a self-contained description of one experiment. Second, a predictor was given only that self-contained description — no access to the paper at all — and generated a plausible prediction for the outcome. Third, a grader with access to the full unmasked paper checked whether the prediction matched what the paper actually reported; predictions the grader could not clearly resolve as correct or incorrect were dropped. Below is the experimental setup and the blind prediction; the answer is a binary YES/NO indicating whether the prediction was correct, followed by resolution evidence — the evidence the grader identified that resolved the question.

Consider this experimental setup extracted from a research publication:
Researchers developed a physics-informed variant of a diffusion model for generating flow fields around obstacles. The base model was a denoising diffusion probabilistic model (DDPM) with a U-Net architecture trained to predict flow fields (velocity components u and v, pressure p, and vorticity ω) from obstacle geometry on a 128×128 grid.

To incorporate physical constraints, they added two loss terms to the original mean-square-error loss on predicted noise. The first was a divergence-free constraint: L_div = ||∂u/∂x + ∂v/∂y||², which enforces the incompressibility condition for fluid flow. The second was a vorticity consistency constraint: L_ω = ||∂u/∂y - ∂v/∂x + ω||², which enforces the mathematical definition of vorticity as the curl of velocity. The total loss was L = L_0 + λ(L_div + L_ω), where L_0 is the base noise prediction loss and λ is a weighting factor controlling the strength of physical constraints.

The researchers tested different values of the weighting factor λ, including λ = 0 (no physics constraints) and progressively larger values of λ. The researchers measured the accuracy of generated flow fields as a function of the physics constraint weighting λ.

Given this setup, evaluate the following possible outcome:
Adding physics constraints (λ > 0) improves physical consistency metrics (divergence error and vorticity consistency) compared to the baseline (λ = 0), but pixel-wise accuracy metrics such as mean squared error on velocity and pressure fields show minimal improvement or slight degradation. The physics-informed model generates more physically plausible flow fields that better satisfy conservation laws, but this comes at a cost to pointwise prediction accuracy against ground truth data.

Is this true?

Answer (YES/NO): NO